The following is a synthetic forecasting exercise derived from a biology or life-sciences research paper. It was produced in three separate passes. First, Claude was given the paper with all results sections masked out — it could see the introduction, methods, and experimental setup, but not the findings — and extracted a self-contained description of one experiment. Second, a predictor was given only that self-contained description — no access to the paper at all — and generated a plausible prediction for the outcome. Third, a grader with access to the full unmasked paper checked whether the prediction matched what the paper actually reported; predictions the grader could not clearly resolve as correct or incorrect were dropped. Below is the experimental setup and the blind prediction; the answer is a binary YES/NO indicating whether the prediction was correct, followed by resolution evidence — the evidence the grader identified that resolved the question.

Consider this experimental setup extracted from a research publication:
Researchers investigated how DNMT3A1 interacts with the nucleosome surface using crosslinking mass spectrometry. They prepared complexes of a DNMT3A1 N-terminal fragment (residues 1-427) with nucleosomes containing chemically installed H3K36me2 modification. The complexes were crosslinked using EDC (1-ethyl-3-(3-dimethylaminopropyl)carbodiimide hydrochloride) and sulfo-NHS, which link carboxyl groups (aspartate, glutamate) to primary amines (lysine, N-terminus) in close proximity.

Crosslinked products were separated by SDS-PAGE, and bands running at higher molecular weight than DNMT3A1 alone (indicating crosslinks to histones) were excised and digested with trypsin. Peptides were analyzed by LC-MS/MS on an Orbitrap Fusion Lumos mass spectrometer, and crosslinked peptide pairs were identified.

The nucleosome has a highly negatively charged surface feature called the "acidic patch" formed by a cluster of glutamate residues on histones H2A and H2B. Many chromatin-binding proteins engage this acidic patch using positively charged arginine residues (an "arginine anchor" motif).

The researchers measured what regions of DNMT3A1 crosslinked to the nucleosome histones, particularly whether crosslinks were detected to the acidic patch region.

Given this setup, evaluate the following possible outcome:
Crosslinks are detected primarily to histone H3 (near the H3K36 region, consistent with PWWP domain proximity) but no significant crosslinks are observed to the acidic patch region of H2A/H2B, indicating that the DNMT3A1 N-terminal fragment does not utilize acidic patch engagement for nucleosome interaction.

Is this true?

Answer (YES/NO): NO